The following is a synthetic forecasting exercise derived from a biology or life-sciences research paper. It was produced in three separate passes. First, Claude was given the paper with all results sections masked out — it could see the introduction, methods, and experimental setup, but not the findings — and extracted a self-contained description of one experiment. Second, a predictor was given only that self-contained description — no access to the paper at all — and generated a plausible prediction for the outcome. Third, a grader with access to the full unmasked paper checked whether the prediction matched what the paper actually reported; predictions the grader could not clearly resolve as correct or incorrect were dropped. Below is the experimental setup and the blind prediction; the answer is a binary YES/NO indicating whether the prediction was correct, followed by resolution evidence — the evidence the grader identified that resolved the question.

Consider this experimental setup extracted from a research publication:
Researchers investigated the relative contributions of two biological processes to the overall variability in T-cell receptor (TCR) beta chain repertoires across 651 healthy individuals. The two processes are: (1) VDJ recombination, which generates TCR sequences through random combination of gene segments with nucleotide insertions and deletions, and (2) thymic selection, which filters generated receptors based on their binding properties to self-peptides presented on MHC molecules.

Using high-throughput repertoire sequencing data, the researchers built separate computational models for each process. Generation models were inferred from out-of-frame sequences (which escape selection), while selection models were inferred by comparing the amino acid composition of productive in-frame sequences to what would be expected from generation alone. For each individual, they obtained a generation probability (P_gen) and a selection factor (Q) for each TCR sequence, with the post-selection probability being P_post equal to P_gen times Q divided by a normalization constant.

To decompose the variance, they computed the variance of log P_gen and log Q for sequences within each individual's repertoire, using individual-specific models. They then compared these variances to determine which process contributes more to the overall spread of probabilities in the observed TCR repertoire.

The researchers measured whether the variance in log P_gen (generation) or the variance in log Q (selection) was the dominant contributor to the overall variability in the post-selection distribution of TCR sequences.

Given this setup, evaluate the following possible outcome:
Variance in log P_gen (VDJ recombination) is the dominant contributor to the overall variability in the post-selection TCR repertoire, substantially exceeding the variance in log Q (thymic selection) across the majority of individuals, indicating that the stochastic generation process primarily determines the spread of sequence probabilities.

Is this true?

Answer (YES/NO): YES